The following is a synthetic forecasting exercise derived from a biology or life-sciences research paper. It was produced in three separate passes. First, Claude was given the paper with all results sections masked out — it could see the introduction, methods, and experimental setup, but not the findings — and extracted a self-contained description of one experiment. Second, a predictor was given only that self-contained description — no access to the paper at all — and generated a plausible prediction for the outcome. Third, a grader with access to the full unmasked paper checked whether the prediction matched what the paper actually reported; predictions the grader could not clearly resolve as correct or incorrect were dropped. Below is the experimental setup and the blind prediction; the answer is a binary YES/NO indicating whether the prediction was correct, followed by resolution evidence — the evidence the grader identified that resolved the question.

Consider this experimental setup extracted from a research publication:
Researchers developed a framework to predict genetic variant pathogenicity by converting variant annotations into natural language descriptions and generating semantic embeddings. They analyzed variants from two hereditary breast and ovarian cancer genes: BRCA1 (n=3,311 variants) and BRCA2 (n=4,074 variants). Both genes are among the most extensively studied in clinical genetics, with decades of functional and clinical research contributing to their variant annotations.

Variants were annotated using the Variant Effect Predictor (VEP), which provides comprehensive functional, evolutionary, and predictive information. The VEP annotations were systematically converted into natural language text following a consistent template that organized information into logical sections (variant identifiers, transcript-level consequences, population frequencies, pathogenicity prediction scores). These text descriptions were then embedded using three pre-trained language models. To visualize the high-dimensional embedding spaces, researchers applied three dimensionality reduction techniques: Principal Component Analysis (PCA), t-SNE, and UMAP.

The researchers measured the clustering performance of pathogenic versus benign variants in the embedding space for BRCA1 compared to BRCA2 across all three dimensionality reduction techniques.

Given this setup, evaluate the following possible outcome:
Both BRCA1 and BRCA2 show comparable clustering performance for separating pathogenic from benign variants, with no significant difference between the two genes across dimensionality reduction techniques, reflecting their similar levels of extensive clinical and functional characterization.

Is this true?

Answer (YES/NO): NO